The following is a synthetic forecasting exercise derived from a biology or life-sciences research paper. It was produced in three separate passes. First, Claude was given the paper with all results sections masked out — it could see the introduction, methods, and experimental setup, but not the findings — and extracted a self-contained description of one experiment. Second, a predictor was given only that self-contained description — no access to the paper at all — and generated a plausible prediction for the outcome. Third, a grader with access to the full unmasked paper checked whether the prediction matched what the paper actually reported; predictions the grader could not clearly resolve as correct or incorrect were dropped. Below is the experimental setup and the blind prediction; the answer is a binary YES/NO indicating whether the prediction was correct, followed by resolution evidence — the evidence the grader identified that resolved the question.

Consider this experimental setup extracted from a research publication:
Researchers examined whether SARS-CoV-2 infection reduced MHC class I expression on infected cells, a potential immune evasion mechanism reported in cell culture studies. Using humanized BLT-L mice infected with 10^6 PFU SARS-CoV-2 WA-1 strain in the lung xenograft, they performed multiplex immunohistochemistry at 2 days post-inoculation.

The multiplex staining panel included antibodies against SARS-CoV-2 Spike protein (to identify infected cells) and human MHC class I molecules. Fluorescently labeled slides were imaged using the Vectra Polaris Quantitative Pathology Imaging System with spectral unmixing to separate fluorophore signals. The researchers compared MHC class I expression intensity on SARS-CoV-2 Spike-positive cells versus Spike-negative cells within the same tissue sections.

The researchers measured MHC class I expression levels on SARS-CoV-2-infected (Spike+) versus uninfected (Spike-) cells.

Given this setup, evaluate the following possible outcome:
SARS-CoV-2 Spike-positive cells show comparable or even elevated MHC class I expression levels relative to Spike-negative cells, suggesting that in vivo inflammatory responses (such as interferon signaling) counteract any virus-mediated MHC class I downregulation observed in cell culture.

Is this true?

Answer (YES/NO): NO